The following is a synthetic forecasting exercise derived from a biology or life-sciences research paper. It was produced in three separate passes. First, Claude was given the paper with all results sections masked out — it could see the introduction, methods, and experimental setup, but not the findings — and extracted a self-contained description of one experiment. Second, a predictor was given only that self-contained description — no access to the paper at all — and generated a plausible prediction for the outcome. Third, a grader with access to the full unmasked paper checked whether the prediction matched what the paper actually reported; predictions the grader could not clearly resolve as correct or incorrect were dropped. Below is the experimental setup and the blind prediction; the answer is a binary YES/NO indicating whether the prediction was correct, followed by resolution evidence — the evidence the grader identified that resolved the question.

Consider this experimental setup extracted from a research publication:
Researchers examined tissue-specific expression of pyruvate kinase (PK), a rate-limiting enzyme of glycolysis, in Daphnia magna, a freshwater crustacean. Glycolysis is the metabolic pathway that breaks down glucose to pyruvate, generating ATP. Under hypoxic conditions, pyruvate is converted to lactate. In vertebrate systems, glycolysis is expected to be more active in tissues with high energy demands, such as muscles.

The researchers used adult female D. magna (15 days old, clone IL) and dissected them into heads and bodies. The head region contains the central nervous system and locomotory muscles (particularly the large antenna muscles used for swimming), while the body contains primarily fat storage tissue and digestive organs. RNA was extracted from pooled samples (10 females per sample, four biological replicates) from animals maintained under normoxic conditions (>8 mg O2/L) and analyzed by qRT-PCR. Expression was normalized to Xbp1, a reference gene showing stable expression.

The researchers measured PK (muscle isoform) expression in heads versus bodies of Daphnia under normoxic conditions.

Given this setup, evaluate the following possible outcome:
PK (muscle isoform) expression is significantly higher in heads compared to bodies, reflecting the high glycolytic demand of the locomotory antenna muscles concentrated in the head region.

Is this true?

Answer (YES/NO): NO